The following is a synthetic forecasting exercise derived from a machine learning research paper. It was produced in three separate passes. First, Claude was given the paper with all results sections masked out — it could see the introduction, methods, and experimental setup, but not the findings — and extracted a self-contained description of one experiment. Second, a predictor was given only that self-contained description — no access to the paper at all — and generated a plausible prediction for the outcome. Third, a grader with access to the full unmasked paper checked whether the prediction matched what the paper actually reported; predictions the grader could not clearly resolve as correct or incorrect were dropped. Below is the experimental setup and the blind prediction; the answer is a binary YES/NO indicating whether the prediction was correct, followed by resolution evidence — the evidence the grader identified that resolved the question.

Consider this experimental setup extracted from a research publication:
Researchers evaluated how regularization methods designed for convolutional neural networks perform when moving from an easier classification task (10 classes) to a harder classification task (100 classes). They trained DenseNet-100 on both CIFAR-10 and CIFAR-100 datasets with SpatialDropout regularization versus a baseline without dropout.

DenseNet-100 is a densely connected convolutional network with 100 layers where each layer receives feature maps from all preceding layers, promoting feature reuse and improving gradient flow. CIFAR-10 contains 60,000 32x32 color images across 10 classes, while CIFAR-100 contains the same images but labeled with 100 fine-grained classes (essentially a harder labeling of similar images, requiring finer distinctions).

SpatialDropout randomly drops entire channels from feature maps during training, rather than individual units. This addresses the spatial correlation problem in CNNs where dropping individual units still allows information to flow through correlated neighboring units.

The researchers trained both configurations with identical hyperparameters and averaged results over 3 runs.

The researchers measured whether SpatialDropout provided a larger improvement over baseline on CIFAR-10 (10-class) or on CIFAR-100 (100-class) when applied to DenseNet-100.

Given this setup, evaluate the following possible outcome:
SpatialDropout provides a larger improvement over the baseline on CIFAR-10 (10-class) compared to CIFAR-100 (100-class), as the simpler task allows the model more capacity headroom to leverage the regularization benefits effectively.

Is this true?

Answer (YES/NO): NO